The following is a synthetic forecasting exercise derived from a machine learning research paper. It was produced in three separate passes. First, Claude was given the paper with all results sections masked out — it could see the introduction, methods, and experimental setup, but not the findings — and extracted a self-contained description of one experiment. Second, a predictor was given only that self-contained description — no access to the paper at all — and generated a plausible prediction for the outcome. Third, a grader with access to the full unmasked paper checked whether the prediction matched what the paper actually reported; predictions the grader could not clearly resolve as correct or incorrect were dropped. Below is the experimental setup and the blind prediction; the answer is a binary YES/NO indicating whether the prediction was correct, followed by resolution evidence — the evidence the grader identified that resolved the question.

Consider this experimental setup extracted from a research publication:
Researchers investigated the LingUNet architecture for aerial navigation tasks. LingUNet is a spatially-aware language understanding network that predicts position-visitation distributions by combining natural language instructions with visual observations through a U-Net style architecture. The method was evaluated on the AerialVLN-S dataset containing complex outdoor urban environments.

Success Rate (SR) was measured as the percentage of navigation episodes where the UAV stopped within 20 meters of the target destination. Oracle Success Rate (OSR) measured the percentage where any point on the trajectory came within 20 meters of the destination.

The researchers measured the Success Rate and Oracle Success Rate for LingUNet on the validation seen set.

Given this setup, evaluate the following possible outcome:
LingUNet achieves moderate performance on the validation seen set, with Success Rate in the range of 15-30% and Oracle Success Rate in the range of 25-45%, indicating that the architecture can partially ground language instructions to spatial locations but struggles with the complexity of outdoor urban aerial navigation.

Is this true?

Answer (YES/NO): NO